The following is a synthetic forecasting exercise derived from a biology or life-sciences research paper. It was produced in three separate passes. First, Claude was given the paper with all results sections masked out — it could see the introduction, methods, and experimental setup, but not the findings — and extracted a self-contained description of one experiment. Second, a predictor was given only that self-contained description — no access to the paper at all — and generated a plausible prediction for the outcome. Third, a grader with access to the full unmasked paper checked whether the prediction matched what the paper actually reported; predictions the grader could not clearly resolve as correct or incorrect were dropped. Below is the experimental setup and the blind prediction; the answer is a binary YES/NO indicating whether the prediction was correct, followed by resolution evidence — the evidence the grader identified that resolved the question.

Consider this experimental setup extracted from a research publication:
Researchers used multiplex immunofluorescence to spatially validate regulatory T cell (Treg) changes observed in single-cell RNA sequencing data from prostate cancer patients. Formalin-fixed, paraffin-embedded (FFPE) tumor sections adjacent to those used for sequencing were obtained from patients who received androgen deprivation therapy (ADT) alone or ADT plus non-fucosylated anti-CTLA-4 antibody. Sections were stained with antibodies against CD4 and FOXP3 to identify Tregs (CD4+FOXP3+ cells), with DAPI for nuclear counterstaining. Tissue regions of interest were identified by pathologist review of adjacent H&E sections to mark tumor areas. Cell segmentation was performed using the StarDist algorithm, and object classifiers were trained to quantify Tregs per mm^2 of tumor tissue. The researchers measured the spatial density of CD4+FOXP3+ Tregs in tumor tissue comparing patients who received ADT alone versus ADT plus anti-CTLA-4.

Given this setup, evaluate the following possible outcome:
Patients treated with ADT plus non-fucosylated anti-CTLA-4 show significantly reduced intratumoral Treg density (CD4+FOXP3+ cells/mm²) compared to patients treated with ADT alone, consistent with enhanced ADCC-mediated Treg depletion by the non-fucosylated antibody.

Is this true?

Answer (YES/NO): NO